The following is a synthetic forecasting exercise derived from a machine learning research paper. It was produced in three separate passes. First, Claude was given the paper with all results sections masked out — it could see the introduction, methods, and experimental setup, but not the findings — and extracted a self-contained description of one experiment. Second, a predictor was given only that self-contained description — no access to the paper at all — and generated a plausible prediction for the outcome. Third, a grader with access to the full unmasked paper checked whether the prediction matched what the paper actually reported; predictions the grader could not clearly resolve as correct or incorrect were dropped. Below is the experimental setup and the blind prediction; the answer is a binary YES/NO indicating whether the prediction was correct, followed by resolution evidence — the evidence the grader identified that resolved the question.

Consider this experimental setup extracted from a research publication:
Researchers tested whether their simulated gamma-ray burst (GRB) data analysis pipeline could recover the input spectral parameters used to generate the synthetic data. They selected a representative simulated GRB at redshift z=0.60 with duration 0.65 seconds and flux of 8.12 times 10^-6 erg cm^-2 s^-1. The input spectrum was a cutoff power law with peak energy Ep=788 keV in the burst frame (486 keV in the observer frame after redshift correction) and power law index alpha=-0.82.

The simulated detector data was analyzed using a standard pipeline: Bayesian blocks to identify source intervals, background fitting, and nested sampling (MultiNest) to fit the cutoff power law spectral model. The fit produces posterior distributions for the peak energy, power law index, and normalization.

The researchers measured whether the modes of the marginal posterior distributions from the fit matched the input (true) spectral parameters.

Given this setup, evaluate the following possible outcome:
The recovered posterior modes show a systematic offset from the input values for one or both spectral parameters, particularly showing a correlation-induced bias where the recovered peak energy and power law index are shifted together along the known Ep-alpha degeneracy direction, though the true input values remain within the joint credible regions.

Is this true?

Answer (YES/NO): NO